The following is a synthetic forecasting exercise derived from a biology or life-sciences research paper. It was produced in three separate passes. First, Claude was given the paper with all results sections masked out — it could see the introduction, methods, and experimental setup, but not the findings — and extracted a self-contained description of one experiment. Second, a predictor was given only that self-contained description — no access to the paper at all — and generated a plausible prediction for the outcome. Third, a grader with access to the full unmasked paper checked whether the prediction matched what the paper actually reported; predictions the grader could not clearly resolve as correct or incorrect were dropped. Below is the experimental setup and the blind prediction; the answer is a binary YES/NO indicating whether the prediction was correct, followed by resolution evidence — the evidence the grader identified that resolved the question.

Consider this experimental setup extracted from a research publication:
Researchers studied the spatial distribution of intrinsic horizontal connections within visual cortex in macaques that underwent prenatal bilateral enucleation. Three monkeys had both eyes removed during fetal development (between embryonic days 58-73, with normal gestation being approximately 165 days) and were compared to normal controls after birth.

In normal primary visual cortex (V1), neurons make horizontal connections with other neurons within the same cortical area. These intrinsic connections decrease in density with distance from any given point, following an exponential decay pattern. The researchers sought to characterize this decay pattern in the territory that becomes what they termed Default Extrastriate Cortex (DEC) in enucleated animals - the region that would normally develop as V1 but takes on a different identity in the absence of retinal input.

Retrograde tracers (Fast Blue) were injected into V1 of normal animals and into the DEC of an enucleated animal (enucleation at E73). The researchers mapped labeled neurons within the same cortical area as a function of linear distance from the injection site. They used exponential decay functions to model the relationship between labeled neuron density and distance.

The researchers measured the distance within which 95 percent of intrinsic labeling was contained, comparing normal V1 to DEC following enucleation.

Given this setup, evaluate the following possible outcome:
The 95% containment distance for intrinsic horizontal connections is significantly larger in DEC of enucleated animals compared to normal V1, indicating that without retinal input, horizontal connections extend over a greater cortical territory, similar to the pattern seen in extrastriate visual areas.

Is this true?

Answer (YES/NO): YES